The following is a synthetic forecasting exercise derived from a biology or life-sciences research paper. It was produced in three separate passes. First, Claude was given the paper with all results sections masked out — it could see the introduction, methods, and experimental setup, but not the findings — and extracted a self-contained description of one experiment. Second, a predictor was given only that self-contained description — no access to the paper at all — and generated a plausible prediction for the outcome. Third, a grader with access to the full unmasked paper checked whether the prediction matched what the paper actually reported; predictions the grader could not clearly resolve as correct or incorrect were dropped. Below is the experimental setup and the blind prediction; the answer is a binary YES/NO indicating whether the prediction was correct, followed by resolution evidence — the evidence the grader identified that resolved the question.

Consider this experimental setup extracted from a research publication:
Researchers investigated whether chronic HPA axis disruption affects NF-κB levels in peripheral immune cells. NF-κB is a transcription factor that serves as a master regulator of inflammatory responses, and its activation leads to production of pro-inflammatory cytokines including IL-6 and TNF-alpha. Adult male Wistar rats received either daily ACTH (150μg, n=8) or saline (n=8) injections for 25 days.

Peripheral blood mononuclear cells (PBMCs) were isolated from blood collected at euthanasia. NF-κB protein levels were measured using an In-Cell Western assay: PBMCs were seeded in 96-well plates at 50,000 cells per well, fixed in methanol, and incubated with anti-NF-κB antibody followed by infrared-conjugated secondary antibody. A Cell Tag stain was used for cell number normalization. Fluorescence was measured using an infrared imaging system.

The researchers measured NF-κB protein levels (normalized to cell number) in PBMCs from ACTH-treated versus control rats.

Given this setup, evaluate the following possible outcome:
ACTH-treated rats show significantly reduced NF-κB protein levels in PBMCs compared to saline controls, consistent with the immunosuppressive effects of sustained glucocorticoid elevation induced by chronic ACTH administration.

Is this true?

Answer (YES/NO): NO